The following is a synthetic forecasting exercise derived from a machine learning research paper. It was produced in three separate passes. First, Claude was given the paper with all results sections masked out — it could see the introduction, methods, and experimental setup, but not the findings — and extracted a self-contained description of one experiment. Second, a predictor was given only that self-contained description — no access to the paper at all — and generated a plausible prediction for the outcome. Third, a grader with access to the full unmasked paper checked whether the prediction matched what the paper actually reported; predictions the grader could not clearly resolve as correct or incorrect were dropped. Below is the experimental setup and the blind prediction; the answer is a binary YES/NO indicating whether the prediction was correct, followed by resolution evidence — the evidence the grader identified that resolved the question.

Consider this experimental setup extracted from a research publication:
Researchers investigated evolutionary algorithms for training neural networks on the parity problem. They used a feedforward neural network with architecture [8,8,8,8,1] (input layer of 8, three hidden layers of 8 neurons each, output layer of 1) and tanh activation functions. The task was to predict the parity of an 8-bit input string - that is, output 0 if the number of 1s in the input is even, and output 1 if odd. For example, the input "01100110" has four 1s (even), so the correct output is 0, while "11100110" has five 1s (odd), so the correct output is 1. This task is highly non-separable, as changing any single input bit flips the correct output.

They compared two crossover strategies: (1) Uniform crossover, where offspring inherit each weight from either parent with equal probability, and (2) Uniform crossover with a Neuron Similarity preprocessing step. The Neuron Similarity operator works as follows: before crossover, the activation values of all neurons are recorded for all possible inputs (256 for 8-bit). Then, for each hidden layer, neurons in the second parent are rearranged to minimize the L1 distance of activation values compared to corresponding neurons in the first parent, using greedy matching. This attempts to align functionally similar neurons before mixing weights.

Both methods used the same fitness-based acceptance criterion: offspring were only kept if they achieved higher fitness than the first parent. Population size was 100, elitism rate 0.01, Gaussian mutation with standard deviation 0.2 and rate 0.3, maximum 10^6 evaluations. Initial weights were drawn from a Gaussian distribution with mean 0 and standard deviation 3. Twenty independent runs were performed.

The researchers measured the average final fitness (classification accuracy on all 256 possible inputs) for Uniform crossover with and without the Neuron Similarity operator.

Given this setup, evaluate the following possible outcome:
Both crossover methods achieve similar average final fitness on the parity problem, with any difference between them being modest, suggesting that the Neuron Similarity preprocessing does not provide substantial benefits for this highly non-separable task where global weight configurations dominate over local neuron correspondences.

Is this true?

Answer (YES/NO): YES